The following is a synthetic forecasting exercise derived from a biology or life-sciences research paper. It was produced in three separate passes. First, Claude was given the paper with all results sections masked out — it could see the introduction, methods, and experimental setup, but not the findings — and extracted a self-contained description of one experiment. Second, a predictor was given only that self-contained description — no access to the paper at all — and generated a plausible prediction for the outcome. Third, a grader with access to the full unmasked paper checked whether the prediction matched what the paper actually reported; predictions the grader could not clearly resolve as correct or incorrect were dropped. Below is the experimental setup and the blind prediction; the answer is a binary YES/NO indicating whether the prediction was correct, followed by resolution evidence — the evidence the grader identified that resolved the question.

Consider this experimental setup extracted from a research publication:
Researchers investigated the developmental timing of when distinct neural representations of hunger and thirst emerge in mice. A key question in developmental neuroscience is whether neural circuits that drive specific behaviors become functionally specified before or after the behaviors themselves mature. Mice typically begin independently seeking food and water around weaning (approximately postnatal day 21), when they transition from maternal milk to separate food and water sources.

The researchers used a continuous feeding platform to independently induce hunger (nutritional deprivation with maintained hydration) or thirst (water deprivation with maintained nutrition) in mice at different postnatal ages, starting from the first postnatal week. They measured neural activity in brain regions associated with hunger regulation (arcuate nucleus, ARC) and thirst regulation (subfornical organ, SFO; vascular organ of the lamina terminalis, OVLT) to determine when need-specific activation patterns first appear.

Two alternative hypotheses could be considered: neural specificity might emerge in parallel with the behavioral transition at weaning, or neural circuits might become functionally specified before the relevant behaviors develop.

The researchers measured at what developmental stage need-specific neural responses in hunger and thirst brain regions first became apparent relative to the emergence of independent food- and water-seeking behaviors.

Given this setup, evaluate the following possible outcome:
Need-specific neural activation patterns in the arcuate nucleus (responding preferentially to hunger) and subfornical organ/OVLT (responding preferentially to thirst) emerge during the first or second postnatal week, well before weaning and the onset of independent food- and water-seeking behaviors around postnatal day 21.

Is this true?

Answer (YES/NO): YES